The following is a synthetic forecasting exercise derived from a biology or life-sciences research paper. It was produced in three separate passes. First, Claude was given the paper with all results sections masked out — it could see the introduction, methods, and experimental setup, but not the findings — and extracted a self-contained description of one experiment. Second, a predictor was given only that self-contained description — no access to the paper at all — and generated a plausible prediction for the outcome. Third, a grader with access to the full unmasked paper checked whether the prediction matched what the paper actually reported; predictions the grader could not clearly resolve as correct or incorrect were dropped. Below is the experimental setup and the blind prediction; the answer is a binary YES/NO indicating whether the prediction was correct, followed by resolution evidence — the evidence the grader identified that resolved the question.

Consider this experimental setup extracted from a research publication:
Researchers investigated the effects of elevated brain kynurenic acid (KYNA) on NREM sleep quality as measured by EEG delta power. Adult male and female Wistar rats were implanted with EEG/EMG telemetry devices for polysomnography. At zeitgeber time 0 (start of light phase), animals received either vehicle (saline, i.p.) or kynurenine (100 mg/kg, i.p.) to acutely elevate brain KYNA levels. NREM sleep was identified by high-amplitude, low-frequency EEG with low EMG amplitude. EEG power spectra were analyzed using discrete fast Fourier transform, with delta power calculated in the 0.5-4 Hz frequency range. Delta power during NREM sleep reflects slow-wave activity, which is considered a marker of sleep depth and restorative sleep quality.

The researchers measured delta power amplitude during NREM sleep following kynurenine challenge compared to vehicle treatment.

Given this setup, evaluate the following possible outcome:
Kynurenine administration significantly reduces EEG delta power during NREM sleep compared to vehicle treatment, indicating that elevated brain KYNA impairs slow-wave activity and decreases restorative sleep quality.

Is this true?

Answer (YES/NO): YES